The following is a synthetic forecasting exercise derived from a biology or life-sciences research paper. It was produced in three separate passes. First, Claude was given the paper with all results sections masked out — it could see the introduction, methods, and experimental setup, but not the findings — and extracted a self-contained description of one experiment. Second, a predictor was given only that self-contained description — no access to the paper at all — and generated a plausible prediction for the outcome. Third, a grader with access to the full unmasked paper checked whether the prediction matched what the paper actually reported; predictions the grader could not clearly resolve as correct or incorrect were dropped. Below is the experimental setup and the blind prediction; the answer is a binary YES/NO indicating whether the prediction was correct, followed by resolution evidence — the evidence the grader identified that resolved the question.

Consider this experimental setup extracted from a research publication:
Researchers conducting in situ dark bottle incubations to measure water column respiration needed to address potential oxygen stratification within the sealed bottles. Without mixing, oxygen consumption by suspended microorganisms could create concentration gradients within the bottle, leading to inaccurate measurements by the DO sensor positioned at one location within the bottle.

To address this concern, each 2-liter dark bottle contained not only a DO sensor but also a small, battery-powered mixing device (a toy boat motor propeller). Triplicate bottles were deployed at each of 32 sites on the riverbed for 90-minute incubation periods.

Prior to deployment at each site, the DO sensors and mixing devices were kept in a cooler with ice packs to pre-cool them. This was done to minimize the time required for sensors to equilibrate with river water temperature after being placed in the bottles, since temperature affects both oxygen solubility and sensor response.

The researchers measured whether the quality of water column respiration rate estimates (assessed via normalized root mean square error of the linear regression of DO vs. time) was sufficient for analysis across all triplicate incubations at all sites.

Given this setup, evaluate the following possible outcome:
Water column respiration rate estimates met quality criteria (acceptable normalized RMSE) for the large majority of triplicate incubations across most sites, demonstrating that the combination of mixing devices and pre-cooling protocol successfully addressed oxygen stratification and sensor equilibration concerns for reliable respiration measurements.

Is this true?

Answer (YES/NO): YES